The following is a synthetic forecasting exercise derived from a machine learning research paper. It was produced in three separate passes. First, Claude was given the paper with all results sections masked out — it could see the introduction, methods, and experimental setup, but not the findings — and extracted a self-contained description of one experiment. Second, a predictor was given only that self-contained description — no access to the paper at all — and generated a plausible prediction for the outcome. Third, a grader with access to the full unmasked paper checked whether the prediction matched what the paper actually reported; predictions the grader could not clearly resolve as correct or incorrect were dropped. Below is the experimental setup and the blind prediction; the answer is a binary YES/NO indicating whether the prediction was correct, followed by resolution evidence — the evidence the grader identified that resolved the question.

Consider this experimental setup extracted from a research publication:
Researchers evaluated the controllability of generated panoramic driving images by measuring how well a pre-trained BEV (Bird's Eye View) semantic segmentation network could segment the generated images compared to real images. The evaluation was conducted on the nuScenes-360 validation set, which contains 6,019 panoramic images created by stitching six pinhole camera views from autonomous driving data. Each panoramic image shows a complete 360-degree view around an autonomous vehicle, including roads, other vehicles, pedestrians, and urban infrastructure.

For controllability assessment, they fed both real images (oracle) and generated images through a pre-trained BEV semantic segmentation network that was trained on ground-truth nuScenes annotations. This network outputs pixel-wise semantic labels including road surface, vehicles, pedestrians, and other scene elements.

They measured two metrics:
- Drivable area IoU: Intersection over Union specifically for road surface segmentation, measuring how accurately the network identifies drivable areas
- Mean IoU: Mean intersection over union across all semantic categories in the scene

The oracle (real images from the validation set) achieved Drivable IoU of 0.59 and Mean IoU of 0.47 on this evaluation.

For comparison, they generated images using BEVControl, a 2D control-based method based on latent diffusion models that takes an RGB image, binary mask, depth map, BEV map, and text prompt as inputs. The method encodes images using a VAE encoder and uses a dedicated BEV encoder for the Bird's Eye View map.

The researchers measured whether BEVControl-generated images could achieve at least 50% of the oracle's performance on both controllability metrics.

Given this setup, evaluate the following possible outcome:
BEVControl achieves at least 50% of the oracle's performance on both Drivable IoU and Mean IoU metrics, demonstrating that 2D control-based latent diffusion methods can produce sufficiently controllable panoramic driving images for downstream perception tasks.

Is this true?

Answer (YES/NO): NO